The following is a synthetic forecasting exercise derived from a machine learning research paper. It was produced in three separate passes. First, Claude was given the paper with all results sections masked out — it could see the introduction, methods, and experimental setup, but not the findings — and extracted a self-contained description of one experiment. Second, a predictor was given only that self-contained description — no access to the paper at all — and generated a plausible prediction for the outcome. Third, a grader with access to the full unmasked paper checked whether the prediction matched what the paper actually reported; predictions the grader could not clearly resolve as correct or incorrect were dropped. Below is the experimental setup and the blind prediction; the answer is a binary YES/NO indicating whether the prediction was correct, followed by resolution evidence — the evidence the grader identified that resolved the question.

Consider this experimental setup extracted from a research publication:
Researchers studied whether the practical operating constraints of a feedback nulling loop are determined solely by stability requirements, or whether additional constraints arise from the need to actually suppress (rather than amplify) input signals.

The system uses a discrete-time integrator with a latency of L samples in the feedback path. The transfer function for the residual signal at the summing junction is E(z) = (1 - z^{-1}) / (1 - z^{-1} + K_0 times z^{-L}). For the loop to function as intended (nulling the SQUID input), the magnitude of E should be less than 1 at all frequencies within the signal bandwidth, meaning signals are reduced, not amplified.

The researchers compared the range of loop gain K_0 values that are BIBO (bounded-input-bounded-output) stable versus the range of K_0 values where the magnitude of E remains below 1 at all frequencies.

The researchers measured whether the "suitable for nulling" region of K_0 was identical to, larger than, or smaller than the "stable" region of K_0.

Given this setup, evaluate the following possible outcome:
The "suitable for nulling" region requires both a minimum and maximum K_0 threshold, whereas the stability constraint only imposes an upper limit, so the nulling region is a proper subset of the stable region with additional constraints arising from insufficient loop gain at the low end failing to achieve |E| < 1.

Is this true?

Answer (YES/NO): NO